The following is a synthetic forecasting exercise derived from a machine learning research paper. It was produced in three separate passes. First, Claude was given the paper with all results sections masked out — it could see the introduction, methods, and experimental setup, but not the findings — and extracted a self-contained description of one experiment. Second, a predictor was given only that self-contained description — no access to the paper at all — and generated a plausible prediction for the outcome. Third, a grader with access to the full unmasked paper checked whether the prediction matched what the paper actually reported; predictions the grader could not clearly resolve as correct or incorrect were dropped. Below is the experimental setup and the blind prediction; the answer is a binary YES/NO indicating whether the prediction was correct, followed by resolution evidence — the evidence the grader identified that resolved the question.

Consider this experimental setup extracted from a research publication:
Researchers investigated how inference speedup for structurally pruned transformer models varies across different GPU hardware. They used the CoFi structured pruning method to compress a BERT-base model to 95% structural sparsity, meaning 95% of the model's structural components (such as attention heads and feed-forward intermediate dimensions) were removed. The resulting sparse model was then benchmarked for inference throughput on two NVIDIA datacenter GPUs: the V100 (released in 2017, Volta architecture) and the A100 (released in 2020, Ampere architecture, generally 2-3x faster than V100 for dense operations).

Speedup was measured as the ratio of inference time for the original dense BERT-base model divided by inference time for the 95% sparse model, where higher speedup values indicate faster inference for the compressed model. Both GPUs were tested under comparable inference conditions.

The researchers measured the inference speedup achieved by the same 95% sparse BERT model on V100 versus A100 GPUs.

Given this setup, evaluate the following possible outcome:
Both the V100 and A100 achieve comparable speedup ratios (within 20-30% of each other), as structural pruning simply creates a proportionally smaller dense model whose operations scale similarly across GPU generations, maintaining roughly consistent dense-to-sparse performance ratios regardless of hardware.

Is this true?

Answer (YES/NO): NO